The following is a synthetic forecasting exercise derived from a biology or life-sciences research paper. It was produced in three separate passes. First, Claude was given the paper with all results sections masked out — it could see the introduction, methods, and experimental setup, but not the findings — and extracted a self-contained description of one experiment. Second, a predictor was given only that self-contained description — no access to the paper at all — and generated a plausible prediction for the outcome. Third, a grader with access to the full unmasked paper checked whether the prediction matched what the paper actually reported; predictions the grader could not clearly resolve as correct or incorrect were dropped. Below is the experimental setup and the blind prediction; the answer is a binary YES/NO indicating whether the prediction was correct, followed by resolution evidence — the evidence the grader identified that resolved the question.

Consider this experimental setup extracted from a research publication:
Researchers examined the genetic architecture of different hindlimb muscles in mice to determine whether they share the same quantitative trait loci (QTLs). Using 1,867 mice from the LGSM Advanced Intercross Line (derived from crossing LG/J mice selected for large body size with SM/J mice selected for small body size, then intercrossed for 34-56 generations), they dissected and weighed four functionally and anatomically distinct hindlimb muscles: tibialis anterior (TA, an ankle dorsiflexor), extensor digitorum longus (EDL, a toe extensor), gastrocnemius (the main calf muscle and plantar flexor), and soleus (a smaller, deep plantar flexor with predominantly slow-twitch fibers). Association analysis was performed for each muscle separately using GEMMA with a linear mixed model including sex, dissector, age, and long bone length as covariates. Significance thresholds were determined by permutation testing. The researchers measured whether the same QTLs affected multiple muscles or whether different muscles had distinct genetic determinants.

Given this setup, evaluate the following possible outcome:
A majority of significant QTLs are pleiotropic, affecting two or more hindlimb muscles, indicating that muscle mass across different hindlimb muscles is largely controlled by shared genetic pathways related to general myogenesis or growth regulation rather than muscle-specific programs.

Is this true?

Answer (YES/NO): NO